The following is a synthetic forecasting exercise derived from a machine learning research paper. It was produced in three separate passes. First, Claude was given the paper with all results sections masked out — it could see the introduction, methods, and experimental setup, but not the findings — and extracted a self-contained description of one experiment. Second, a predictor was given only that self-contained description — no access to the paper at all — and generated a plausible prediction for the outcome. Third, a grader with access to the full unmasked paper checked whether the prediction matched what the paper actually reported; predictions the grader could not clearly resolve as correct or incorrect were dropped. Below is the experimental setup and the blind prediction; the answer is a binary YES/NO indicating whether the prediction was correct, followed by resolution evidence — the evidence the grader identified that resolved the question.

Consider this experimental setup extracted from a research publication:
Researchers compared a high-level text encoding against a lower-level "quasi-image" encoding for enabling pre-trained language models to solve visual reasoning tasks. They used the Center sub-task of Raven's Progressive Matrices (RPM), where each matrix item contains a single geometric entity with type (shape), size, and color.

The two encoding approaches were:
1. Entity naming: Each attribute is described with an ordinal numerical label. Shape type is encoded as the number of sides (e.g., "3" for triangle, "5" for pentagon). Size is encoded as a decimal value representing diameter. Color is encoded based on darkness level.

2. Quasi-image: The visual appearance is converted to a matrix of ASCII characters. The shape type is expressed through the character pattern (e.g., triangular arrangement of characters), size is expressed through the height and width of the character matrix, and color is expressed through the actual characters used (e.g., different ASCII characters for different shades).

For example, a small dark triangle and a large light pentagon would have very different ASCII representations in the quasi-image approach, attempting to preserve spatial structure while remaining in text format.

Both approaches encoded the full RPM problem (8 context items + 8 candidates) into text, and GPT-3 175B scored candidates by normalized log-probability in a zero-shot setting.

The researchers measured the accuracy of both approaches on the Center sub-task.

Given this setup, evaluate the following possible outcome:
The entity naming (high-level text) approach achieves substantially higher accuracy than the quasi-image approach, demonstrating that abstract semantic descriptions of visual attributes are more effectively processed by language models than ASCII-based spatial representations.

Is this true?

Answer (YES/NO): YES